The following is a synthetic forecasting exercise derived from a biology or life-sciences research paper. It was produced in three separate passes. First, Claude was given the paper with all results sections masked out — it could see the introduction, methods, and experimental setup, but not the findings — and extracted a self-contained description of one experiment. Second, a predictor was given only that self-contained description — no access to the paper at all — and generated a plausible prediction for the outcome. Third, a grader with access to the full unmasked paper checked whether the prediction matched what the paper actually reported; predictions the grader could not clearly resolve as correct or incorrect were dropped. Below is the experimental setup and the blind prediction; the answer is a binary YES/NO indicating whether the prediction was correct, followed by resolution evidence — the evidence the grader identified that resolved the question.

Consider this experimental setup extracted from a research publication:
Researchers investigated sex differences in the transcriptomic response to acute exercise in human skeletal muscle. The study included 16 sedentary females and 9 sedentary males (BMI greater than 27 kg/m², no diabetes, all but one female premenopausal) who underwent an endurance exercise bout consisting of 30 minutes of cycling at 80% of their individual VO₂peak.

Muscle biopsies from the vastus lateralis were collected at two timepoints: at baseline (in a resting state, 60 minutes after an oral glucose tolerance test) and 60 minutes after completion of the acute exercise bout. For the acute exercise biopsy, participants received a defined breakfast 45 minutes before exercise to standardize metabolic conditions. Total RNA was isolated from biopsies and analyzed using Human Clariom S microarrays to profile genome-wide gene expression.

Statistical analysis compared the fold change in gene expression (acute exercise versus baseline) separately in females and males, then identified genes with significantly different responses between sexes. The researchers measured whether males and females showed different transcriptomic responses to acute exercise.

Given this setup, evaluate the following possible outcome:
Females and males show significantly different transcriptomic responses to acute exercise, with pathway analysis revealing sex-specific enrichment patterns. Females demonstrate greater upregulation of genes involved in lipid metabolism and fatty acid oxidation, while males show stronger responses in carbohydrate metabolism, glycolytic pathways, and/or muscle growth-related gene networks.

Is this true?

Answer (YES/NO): NO